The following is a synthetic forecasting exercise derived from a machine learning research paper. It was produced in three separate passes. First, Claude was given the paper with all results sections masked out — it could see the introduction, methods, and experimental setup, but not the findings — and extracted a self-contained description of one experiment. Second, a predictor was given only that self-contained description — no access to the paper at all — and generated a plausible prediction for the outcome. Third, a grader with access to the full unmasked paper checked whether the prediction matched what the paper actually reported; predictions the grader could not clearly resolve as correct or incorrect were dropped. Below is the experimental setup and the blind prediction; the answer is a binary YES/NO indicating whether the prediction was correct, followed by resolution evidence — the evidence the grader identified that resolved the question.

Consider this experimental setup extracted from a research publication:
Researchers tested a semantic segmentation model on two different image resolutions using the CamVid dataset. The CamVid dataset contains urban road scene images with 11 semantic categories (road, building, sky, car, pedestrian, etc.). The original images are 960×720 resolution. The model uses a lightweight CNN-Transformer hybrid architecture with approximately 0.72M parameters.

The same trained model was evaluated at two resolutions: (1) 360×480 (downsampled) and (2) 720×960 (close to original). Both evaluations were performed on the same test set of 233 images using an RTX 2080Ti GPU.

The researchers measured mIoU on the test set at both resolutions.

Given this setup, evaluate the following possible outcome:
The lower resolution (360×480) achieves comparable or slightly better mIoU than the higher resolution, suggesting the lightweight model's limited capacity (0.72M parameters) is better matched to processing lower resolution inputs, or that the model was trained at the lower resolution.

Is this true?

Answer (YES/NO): NO